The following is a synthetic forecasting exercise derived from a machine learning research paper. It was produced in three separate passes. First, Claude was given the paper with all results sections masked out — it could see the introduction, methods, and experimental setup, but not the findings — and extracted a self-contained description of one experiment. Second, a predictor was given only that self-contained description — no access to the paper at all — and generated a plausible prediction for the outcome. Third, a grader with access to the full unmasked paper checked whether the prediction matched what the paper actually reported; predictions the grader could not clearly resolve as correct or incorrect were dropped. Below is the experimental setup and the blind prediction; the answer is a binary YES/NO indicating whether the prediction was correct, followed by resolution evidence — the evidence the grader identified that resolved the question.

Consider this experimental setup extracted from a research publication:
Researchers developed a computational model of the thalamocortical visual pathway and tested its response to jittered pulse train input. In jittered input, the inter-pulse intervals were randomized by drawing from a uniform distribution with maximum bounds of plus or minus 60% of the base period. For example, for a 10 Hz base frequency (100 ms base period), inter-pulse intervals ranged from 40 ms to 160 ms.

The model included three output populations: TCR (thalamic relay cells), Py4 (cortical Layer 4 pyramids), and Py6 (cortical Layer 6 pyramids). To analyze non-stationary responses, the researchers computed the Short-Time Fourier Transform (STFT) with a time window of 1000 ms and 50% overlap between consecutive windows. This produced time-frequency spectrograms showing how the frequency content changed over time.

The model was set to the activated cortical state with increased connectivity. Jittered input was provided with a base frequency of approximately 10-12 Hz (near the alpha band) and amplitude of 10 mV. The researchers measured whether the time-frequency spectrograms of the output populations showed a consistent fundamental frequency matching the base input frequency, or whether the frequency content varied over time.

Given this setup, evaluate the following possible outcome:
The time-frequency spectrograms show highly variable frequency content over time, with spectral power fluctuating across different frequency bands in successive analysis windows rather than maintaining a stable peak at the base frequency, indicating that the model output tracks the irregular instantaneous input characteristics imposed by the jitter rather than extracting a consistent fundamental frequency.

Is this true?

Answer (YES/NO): YES